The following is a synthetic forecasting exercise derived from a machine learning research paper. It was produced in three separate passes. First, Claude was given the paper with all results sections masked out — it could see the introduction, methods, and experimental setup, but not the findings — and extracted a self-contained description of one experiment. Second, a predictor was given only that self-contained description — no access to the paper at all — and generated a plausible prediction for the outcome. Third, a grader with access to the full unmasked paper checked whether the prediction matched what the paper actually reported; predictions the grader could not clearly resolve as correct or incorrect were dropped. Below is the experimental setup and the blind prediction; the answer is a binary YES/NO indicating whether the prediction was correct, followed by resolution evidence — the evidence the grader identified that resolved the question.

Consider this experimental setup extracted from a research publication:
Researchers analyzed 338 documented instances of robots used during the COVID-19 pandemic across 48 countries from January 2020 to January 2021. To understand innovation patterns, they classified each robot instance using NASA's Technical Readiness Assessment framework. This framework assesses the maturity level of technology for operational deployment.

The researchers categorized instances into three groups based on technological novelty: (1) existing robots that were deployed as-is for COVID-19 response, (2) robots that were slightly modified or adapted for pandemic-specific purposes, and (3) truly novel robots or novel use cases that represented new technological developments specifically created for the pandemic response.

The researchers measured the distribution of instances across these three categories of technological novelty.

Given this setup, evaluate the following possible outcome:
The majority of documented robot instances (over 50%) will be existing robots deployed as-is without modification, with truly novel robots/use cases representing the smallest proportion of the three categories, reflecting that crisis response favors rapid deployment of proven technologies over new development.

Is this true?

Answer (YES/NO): NO